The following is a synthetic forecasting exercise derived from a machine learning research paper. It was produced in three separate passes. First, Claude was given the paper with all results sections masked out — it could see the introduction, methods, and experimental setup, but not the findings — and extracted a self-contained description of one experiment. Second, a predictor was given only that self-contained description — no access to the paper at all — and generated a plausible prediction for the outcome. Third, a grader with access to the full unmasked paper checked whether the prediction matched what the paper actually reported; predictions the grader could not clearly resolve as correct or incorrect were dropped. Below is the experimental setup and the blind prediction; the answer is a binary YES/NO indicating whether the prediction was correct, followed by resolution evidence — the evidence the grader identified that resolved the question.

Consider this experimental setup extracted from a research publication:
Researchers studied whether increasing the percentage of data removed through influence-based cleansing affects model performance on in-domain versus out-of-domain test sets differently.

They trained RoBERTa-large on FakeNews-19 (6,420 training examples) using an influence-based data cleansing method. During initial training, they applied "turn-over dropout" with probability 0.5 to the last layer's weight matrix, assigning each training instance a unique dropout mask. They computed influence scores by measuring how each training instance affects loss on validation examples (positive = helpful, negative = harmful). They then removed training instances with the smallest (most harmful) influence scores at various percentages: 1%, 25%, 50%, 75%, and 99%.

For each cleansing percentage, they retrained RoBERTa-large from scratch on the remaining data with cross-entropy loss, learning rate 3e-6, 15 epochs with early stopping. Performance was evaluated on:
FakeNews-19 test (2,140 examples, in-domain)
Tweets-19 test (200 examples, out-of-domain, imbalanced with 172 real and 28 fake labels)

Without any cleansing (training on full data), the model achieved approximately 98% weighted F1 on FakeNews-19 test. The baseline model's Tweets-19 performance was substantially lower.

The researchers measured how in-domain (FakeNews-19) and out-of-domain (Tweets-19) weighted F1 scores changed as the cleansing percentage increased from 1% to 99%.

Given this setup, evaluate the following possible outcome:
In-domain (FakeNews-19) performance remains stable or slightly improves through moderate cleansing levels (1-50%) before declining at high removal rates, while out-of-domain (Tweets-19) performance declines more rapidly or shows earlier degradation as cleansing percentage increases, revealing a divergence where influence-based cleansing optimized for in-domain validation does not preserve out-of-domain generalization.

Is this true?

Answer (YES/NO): NO